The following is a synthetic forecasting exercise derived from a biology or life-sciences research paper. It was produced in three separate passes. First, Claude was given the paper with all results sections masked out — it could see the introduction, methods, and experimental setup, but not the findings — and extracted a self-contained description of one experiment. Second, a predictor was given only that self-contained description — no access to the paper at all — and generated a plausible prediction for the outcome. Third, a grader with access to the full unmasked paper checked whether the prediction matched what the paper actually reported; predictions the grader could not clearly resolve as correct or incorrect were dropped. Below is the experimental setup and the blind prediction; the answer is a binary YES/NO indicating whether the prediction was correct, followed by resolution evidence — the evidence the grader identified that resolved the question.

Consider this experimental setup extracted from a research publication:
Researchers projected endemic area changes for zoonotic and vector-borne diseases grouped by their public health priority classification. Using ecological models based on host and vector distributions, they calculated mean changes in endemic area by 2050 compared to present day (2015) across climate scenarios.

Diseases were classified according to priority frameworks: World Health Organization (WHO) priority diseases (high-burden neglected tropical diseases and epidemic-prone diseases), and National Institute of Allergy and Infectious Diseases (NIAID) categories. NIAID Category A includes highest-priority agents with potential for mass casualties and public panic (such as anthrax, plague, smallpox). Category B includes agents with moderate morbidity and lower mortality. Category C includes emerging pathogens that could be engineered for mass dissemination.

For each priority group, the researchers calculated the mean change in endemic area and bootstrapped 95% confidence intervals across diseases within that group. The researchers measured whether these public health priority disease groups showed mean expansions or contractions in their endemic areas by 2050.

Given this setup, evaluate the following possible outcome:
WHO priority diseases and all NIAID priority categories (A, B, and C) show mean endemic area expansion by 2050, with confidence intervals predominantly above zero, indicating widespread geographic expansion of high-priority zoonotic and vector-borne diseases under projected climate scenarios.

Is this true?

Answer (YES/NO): NO